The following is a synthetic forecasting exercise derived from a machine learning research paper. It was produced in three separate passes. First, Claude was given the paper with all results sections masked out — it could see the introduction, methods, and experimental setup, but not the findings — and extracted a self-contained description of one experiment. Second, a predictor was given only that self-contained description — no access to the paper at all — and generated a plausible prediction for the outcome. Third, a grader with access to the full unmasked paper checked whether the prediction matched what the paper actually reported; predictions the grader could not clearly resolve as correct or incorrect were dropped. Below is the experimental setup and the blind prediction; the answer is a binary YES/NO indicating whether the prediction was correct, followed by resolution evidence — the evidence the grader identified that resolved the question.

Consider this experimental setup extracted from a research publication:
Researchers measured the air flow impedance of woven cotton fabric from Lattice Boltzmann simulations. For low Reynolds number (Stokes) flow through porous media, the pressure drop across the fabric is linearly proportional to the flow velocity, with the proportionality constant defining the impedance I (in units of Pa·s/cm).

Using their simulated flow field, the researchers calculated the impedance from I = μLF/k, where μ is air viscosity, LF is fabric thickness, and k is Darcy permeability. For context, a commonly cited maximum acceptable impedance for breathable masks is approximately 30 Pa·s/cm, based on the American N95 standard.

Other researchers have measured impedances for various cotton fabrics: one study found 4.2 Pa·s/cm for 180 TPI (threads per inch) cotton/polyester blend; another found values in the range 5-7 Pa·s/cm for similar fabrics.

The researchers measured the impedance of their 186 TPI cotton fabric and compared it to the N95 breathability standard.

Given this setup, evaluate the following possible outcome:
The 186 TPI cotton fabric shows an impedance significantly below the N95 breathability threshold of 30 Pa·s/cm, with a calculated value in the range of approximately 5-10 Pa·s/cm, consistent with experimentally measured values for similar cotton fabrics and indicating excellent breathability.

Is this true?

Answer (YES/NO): YES